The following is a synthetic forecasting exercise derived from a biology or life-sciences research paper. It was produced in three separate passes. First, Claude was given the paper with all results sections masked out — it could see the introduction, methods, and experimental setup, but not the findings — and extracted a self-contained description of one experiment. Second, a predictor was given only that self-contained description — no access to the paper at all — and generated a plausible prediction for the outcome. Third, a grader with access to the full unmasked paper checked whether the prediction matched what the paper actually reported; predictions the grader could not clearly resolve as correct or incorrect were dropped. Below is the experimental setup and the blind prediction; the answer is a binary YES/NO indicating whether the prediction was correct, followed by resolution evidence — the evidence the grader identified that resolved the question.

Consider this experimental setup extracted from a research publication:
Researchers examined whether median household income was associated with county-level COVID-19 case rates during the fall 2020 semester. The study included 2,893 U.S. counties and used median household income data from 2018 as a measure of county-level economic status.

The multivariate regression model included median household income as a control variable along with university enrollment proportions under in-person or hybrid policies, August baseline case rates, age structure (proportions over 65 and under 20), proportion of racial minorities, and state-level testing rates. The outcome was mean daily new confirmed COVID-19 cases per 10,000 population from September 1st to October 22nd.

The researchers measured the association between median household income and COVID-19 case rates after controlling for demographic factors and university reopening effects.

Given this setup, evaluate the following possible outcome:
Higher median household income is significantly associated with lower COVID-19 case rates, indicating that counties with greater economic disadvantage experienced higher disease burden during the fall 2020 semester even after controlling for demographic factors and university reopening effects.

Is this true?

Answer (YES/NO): YES